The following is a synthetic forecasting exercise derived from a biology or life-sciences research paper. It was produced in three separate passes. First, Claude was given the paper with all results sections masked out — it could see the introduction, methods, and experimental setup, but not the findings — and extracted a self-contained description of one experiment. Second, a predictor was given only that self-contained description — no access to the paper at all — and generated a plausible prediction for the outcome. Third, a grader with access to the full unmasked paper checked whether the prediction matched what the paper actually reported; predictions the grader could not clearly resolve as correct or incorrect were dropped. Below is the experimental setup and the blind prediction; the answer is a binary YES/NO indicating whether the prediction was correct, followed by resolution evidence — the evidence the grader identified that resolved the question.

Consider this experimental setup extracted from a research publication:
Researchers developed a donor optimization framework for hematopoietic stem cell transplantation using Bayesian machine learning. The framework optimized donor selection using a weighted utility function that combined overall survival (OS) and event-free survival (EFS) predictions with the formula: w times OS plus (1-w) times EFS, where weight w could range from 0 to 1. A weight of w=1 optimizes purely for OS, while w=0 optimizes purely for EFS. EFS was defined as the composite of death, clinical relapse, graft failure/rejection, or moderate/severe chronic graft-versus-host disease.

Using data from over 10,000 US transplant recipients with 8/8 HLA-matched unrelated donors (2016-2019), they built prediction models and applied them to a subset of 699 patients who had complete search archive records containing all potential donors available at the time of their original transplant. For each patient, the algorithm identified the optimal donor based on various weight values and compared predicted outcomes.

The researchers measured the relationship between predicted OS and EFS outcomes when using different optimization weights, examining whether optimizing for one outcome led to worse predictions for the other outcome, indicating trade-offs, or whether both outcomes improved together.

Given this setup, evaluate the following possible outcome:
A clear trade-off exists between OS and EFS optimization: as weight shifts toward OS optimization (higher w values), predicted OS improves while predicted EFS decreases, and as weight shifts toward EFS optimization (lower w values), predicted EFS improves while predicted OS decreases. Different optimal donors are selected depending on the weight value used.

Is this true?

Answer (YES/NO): YES